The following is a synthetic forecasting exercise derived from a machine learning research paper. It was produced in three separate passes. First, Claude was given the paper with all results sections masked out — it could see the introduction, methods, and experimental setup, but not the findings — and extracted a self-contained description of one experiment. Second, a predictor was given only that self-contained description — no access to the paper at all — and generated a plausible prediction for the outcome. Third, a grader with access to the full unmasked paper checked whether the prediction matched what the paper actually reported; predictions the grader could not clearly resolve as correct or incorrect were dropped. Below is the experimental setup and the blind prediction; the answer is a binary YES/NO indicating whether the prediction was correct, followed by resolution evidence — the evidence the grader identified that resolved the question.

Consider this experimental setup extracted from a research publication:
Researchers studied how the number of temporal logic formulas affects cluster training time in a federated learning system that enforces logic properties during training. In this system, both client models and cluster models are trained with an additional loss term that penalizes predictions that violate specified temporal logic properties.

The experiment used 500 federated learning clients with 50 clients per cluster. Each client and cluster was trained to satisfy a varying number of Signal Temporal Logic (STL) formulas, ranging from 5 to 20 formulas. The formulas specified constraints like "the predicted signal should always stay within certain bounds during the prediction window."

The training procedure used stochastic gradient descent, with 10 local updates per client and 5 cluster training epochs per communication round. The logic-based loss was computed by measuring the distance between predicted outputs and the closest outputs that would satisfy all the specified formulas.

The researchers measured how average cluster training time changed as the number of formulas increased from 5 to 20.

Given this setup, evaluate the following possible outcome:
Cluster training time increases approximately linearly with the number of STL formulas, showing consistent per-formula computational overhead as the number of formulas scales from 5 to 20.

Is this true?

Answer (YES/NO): NO